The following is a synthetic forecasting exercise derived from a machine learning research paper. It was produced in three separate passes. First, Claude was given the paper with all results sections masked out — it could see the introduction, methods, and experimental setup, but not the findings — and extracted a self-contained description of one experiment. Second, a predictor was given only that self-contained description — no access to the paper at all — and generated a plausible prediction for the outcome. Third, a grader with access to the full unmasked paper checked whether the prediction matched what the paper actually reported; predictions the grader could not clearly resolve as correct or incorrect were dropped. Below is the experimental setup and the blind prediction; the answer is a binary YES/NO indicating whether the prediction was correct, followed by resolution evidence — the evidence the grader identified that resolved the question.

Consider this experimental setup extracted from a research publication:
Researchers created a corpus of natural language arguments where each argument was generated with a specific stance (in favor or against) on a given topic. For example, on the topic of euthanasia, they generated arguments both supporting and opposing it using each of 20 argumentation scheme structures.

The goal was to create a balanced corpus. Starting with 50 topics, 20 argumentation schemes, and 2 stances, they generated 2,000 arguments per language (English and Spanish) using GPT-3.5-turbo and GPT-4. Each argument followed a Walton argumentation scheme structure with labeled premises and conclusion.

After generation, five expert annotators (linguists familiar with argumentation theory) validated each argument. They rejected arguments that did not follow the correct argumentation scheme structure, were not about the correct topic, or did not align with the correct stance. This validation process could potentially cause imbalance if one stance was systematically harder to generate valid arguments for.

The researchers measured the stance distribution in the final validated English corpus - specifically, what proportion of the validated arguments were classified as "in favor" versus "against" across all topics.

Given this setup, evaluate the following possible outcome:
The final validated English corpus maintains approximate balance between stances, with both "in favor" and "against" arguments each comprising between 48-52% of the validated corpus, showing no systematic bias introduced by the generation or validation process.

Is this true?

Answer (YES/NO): YES